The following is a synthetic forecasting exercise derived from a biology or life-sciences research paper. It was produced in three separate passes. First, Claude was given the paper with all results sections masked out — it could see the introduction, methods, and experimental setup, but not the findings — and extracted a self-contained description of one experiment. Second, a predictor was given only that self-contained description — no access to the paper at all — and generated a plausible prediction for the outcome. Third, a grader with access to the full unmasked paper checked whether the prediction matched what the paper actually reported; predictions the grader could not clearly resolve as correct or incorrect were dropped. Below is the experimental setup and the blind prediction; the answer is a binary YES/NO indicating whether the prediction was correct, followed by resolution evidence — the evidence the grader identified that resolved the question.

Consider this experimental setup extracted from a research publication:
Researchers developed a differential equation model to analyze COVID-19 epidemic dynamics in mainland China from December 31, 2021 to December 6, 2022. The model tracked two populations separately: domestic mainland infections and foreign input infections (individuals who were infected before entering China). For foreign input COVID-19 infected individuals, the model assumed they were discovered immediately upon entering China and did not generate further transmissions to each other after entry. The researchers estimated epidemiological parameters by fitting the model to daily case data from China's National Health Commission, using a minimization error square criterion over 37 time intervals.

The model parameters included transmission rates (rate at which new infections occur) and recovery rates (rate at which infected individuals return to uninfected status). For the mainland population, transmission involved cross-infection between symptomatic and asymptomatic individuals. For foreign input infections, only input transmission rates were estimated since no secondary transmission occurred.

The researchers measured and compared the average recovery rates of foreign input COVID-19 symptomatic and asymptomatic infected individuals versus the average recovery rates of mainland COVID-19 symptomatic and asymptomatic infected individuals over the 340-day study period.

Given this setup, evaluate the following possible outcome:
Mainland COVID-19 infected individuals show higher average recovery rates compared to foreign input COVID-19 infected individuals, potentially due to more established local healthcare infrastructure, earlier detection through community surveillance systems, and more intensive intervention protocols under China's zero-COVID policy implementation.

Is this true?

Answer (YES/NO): NO